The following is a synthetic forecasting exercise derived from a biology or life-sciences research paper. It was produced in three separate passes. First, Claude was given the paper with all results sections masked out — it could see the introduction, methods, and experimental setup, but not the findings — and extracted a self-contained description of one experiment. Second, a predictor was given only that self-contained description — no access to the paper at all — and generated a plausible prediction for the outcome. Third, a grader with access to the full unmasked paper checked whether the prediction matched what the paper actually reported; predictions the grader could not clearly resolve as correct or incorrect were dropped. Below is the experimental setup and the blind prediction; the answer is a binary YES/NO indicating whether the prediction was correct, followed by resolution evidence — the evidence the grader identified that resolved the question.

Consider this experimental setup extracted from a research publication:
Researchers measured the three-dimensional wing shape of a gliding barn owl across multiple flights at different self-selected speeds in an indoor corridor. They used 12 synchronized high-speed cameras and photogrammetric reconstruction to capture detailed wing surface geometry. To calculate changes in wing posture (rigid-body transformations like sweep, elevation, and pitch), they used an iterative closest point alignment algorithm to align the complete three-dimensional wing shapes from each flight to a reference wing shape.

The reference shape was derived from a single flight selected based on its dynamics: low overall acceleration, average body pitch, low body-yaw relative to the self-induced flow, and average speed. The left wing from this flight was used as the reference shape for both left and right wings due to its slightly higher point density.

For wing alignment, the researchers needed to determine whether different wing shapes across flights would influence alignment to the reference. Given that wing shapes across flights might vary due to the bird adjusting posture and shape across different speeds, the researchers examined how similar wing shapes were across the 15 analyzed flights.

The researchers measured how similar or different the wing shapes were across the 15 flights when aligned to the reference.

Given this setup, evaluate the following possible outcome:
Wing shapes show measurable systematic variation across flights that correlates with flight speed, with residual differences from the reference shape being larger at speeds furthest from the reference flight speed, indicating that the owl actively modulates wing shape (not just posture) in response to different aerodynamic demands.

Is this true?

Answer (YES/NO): NO